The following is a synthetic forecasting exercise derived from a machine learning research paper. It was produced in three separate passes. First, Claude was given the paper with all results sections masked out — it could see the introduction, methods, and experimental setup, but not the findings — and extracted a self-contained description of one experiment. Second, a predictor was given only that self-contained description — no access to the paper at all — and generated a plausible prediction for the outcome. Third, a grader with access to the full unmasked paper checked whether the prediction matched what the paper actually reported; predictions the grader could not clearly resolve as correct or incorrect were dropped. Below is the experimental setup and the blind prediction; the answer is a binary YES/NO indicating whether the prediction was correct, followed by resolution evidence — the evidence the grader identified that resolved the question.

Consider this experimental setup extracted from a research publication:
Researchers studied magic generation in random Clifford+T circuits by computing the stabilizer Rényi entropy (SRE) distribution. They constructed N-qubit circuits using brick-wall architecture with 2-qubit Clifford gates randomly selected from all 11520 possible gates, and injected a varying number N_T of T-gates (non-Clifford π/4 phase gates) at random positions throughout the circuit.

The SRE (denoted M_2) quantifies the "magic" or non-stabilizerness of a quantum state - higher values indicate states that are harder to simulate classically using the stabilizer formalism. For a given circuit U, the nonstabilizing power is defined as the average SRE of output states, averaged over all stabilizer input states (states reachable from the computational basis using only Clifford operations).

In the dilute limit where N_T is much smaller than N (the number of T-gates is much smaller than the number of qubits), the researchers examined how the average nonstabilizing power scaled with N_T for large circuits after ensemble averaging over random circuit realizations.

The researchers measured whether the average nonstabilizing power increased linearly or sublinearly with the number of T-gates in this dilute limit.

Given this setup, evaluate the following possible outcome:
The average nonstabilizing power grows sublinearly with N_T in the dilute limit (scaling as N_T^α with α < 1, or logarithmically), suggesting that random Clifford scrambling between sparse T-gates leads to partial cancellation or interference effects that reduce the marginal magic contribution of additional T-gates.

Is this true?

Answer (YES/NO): NO